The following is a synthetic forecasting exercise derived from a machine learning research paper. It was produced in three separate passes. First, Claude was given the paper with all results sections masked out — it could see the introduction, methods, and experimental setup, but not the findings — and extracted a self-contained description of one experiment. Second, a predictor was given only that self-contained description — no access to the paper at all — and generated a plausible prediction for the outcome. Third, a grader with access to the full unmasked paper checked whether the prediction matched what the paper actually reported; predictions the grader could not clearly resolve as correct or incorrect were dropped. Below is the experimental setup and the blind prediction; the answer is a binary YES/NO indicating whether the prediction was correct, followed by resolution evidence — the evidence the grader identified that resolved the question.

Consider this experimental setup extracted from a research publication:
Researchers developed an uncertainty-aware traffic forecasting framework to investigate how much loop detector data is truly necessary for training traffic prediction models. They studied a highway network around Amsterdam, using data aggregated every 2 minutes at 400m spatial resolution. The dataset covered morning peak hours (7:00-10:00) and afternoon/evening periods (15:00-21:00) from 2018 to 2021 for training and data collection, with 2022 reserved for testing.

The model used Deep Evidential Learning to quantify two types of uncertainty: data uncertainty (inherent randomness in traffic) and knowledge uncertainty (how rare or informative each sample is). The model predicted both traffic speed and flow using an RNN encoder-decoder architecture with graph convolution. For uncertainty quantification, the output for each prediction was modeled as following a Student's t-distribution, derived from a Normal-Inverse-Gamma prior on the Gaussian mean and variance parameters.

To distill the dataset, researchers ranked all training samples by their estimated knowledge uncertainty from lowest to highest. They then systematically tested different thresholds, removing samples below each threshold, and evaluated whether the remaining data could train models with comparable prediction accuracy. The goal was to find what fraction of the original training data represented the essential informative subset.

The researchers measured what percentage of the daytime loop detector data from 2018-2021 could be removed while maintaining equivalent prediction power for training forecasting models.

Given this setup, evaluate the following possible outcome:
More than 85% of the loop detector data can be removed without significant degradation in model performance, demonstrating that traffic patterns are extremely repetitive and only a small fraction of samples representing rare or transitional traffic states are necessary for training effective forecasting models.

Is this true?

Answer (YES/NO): NO